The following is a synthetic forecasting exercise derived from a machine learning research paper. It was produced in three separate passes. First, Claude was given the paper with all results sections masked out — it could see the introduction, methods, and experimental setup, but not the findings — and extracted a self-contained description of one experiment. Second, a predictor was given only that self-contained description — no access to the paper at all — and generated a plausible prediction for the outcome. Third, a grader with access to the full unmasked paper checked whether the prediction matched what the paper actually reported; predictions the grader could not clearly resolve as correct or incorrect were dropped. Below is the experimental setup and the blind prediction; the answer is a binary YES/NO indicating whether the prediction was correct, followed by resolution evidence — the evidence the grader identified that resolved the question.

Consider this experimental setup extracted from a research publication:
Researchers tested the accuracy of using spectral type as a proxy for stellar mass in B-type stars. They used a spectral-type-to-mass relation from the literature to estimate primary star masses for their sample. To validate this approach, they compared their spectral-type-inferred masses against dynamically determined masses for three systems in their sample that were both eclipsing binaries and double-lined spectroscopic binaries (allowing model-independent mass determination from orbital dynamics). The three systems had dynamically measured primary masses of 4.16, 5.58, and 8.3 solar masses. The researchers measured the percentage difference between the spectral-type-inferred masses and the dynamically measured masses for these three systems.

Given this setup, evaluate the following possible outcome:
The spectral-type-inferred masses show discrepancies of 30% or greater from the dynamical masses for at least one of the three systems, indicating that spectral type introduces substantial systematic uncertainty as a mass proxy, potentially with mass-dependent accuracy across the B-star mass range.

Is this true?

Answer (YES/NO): NO